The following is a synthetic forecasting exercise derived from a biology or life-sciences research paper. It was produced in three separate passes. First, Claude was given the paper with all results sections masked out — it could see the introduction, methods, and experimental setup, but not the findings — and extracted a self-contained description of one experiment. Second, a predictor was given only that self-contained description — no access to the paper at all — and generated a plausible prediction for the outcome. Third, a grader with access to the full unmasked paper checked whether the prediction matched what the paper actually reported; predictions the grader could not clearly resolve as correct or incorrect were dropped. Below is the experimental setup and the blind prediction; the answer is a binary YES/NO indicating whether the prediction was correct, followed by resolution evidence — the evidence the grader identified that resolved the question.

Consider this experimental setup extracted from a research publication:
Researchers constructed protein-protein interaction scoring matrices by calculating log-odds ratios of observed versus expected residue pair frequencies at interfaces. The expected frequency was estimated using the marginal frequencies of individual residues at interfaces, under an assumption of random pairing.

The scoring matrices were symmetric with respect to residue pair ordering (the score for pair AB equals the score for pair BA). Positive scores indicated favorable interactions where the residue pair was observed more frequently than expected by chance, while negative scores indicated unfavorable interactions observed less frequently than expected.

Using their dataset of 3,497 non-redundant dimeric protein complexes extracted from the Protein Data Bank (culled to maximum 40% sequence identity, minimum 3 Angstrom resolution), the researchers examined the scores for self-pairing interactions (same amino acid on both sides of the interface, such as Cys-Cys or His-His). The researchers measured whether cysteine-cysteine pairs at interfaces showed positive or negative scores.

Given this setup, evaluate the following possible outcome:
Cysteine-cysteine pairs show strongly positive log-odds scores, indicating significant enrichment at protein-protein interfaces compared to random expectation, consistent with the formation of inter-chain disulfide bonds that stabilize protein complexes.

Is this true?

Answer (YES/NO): YES